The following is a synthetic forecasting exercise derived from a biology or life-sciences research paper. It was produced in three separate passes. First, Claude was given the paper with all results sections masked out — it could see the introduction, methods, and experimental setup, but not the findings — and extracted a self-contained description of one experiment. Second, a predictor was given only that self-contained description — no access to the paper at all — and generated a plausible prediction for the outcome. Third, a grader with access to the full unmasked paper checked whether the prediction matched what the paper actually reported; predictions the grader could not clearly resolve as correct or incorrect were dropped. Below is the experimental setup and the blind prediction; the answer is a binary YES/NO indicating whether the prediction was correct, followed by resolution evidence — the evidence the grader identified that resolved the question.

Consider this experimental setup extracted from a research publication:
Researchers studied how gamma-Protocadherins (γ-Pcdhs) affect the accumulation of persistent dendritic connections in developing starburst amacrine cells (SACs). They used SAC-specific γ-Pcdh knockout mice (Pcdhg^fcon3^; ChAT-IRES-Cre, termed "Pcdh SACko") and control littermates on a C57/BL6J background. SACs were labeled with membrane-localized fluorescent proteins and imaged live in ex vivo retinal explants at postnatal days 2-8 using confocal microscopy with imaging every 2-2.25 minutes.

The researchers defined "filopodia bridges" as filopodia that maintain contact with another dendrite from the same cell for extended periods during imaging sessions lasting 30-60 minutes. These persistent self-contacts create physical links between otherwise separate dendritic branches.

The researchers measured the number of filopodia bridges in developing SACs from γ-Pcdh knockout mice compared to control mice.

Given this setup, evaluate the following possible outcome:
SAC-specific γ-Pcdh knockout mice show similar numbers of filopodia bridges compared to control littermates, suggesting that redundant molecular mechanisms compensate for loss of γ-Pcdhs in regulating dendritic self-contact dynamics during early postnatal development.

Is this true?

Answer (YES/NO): NO